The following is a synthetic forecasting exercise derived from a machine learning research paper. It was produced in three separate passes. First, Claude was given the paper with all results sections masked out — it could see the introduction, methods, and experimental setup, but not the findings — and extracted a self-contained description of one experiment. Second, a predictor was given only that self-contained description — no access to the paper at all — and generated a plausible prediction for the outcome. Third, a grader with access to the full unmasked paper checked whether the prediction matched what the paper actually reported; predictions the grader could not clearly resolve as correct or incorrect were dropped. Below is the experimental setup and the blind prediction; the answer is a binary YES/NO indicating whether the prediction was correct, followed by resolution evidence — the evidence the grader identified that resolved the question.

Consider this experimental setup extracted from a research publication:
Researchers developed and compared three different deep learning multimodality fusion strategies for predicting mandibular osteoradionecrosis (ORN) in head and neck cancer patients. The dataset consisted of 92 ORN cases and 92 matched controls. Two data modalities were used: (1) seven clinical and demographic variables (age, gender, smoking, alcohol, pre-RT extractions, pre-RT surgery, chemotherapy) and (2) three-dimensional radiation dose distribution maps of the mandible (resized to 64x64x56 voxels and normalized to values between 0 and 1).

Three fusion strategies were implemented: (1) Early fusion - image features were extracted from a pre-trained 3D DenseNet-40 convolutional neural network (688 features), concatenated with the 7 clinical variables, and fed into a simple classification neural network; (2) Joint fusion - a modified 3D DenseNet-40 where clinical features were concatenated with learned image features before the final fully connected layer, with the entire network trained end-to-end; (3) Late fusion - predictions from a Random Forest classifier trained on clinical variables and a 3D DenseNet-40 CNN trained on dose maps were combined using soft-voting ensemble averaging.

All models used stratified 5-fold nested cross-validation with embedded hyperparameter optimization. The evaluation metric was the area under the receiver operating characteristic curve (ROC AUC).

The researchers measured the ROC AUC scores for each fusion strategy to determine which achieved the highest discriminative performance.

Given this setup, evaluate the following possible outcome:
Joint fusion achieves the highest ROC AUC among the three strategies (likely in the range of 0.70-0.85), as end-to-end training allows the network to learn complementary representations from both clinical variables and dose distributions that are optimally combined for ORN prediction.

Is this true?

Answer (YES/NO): NO